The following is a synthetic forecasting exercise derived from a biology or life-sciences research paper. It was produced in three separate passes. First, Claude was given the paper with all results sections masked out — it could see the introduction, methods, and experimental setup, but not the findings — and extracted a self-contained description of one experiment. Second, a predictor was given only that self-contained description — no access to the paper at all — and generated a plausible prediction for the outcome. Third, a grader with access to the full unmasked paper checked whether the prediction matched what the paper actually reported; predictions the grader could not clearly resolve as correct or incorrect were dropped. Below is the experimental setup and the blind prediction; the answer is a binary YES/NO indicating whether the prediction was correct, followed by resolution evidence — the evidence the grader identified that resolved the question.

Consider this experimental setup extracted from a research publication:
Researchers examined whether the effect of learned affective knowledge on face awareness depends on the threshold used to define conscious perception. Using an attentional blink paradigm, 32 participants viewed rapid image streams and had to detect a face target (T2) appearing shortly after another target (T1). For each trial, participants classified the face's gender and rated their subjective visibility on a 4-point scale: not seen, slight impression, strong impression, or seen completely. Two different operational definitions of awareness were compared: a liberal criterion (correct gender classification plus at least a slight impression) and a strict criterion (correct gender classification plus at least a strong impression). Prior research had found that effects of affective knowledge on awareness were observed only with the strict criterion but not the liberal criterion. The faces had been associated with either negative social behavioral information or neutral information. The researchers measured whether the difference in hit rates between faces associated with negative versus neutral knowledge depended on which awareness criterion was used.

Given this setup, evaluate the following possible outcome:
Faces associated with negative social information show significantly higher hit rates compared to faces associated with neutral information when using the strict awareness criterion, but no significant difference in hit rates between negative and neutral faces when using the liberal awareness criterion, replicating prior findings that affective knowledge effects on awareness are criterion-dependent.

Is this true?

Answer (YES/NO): YES